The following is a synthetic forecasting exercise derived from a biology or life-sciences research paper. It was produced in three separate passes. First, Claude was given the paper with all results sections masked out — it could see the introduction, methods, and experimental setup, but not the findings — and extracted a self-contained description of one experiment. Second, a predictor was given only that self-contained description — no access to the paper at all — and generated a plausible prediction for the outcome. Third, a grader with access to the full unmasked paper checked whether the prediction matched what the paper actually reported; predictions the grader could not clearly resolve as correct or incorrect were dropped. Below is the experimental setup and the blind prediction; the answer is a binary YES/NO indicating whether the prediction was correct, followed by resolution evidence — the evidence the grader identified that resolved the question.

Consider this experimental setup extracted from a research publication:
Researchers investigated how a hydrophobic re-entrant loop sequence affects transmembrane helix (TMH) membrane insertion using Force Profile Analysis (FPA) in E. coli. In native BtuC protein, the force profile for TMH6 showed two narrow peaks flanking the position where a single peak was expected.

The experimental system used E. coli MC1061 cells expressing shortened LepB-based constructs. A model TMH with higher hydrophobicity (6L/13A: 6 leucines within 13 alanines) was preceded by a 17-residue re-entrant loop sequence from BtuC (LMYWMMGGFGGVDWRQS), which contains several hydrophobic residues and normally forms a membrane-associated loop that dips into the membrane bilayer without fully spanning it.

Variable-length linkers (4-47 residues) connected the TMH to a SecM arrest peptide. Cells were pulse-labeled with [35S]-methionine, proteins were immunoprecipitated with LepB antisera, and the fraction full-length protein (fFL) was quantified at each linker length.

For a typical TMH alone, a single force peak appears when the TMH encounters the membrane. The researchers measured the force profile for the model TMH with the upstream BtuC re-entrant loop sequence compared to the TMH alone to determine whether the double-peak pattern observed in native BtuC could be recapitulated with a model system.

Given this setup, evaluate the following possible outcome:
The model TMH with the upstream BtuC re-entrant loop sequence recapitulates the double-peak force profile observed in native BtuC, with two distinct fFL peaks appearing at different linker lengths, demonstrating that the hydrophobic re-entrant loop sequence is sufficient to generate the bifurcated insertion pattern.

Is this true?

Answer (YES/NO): NO